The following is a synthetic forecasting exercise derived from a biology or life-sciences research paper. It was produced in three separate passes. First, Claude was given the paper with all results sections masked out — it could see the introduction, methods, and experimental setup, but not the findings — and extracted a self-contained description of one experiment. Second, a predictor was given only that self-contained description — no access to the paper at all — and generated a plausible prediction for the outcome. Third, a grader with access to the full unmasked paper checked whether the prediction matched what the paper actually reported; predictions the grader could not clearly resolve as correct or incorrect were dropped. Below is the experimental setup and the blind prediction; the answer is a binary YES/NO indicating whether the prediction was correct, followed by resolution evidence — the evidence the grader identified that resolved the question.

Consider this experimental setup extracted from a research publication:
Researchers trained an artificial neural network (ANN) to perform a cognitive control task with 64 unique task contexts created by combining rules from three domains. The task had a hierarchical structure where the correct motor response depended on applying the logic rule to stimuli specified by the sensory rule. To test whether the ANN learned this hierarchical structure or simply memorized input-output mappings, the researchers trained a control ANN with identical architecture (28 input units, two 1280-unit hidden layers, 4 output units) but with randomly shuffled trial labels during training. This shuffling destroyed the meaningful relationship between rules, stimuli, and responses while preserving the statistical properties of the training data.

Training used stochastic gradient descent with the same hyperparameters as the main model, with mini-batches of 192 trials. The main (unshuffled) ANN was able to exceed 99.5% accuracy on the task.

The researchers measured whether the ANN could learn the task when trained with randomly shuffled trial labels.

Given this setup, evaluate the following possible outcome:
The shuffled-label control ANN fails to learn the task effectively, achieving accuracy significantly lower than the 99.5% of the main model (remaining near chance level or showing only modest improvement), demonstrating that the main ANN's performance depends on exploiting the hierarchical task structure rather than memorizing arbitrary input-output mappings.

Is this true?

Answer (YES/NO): YES